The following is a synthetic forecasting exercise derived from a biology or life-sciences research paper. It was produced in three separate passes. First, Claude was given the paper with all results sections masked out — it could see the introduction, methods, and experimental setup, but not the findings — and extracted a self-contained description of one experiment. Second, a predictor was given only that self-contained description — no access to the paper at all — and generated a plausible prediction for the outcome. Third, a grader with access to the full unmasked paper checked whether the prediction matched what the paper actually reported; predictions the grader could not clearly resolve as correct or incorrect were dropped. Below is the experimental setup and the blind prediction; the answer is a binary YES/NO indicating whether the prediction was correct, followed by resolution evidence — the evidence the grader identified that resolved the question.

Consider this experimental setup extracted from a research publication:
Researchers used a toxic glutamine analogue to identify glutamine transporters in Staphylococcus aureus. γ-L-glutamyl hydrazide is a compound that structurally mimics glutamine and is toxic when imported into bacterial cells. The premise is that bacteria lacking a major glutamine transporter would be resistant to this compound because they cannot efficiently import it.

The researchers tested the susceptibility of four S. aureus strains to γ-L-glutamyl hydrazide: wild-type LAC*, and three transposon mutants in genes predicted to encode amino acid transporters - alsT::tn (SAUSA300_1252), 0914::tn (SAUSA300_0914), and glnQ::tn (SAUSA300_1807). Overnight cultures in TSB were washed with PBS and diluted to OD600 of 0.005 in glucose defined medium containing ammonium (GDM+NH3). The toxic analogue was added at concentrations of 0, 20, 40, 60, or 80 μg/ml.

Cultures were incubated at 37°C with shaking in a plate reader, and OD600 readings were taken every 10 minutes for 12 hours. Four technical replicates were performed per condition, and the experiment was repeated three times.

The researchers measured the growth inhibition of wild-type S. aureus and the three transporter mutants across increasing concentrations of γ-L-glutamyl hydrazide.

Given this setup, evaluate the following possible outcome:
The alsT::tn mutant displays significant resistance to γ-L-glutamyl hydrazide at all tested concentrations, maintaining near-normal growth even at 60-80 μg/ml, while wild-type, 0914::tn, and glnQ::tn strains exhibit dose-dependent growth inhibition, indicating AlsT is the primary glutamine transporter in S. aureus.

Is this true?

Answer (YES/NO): YES